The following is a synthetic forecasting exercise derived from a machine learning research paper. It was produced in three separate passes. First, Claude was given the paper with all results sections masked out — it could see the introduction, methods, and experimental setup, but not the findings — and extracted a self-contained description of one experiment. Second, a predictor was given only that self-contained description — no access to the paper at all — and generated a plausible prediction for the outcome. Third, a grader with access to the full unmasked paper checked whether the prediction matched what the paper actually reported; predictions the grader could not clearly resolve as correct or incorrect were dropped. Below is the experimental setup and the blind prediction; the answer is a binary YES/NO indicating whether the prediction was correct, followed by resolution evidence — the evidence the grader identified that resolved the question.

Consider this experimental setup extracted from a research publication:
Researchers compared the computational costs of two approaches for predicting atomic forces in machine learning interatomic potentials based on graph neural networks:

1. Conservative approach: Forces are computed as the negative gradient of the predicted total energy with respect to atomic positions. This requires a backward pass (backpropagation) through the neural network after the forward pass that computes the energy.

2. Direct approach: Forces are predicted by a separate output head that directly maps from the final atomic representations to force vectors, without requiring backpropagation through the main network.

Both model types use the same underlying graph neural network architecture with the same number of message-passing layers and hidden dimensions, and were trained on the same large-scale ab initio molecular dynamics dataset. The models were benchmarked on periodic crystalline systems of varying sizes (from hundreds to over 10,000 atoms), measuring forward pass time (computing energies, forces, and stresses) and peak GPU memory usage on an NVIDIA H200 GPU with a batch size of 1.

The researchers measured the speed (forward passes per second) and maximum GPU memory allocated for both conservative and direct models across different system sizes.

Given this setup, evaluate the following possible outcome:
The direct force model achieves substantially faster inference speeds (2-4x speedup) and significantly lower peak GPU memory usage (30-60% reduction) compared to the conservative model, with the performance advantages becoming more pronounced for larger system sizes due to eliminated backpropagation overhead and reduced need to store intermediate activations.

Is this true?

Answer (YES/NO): NO